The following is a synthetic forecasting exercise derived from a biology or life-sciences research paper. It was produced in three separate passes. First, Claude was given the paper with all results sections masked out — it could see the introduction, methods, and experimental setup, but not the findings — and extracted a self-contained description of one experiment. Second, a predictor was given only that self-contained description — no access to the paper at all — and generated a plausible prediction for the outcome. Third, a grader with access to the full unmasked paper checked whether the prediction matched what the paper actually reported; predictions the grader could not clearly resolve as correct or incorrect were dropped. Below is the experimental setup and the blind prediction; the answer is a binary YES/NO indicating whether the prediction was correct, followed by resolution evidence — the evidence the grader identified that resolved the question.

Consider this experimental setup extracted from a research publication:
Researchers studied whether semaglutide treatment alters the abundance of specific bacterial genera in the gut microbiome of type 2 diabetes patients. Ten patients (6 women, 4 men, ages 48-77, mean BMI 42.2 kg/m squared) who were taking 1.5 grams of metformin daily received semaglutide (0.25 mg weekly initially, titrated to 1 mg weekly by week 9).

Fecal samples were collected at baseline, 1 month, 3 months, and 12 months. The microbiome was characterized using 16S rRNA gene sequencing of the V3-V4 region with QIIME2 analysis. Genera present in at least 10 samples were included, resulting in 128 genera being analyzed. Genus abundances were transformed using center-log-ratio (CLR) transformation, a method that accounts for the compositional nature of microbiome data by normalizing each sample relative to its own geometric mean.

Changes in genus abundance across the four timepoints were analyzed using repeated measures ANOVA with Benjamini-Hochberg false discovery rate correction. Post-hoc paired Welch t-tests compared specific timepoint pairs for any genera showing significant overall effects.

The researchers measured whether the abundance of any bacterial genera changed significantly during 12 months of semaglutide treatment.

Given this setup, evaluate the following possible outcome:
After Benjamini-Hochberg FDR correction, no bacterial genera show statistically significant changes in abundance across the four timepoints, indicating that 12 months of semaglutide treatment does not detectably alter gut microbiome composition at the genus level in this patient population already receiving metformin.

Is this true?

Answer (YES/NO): YES